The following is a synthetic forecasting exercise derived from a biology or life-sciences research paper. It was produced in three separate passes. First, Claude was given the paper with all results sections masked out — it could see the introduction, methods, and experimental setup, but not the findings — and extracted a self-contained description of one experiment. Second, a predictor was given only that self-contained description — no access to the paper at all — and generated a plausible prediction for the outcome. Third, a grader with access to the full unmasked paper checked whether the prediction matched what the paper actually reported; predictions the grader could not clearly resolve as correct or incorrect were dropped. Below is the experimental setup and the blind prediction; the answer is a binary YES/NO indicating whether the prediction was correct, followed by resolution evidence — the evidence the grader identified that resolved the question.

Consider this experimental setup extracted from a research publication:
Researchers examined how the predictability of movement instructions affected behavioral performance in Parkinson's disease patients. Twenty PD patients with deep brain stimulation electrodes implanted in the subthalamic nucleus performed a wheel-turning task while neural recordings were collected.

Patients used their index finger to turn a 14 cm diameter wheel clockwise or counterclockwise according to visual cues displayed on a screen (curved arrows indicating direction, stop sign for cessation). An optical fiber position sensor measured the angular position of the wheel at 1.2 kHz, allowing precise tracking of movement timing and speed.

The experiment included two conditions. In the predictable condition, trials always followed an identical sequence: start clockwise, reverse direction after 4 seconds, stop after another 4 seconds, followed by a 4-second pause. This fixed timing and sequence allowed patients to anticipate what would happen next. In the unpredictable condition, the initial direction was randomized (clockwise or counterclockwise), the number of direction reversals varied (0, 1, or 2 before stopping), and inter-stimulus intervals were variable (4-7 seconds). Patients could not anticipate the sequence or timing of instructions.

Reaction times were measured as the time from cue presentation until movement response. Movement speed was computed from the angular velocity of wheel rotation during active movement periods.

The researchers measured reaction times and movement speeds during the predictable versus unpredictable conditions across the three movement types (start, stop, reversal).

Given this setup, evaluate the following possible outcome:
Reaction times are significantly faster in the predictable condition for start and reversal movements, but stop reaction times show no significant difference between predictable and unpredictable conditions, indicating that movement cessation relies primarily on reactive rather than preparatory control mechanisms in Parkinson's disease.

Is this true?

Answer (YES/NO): NO